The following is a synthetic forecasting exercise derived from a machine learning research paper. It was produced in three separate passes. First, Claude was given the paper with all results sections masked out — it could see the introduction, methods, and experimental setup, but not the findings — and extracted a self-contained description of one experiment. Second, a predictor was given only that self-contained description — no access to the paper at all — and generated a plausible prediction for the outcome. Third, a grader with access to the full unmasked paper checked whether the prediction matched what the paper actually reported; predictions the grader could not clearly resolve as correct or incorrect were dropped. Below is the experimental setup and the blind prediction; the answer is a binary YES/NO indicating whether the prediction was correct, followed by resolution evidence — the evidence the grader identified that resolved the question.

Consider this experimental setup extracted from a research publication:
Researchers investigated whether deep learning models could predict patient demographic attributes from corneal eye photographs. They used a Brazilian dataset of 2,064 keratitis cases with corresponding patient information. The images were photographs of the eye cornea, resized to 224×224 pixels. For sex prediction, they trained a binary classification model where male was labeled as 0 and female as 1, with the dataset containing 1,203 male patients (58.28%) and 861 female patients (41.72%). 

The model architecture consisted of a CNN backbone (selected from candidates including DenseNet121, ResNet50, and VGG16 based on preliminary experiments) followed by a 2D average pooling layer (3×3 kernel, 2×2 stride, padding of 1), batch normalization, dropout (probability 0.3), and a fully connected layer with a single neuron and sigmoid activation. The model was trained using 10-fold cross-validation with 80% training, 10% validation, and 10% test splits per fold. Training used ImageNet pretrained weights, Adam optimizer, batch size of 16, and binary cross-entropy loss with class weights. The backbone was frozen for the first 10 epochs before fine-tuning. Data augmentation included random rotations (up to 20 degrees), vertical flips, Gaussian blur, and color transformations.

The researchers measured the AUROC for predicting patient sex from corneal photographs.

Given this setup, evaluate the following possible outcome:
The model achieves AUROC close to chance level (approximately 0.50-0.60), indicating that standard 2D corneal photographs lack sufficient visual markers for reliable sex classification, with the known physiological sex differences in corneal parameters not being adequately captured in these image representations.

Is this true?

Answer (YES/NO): NO